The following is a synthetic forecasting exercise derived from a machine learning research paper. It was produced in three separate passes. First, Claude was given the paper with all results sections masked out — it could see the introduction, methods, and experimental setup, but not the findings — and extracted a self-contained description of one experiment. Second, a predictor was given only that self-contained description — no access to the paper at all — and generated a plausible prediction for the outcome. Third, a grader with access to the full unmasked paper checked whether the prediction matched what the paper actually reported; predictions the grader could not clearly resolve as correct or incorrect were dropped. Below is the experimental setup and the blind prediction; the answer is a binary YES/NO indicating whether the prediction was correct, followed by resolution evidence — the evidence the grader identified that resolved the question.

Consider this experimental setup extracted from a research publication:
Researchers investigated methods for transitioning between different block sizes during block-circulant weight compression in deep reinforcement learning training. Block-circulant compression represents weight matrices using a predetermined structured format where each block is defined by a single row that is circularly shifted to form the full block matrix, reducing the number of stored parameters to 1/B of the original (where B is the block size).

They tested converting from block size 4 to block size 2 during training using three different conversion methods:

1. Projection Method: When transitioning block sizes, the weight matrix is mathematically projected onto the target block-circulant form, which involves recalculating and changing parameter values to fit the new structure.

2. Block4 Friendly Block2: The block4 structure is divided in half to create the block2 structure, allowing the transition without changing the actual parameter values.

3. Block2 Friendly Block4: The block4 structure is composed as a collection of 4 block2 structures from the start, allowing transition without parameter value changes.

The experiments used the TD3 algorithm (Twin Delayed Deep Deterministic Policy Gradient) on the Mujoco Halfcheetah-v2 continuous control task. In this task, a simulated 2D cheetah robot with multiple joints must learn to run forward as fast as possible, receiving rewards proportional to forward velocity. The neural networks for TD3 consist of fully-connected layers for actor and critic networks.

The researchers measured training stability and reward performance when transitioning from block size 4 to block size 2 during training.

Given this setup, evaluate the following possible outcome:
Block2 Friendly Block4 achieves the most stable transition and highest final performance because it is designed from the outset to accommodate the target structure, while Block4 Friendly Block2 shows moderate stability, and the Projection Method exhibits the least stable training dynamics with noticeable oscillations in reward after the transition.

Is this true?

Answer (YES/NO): NO